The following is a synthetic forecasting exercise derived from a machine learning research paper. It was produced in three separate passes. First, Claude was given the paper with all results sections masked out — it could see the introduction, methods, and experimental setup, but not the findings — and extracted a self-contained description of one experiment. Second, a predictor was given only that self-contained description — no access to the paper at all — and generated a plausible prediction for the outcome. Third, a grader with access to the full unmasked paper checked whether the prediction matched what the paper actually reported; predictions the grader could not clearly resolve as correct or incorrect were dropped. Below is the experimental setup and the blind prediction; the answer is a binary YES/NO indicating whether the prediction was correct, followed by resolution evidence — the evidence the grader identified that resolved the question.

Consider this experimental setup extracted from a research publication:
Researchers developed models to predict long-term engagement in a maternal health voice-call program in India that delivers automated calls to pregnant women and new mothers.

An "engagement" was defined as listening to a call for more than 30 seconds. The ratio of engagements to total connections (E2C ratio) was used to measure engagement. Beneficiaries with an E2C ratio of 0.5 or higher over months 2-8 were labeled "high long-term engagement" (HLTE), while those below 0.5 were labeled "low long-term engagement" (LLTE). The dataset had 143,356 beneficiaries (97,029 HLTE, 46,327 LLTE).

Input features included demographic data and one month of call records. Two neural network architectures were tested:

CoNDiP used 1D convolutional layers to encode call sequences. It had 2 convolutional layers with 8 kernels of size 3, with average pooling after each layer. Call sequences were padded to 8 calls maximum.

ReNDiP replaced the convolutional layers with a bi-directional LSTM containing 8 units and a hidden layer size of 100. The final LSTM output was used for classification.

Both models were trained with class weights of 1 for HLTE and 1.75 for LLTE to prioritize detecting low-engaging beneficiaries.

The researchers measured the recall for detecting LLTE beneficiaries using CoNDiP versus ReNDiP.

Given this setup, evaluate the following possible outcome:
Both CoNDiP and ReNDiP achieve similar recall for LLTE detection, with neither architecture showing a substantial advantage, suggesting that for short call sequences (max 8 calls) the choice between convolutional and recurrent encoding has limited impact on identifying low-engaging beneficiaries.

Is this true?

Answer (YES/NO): NO